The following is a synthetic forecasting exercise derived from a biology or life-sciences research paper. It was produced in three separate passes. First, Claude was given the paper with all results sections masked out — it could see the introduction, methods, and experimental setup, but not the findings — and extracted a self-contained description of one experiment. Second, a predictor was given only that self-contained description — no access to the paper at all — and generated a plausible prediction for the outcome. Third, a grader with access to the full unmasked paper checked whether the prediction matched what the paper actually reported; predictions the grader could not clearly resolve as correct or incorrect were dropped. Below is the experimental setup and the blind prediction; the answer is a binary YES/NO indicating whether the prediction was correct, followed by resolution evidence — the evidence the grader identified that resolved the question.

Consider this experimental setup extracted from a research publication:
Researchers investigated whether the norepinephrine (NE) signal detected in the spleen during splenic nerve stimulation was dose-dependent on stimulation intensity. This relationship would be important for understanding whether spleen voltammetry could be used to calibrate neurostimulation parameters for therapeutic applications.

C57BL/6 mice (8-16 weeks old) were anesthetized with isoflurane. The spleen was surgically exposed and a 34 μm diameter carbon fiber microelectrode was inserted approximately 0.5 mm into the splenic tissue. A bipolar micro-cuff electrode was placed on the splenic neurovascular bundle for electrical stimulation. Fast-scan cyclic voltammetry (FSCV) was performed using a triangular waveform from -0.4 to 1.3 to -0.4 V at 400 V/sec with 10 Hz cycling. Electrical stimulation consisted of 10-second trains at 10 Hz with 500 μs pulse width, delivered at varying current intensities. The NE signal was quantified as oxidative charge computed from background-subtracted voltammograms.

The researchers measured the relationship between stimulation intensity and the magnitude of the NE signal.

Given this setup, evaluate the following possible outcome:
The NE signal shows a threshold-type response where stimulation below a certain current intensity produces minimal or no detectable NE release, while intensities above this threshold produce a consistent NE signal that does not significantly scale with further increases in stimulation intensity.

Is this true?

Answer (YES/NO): NO